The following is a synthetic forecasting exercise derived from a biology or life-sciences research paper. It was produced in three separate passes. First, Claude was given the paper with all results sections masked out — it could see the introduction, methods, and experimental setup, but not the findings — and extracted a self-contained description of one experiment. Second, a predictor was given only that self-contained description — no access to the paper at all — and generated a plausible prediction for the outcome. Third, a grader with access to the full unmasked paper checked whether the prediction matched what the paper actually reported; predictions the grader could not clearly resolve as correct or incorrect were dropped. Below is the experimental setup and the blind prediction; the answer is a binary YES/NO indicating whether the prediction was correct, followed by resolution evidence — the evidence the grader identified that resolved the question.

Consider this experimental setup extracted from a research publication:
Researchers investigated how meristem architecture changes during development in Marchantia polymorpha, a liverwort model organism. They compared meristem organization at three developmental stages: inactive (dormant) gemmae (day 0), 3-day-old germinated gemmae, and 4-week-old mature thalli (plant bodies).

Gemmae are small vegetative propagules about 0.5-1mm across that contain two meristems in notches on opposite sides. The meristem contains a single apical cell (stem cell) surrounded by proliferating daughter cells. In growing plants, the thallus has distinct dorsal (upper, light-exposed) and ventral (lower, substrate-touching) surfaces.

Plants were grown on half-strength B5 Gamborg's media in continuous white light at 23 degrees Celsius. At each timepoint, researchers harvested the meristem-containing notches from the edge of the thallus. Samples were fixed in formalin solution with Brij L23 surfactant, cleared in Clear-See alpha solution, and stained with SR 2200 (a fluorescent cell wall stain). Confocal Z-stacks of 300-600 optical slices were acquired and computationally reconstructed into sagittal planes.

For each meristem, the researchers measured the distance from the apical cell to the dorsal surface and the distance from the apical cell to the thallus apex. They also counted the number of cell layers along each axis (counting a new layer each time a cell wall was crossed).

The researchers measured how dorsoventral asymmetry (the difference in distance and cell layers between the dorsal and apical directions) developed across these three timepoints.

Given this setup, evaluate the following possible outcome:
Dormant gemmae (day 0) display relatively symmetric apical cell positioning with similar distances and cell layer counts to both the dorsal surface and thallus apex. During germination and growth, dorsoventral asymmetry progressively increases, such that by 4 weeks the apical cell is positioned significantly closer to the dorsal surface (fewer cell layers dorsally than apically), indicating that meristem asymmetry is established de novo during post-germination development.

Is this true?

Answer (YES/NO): NO